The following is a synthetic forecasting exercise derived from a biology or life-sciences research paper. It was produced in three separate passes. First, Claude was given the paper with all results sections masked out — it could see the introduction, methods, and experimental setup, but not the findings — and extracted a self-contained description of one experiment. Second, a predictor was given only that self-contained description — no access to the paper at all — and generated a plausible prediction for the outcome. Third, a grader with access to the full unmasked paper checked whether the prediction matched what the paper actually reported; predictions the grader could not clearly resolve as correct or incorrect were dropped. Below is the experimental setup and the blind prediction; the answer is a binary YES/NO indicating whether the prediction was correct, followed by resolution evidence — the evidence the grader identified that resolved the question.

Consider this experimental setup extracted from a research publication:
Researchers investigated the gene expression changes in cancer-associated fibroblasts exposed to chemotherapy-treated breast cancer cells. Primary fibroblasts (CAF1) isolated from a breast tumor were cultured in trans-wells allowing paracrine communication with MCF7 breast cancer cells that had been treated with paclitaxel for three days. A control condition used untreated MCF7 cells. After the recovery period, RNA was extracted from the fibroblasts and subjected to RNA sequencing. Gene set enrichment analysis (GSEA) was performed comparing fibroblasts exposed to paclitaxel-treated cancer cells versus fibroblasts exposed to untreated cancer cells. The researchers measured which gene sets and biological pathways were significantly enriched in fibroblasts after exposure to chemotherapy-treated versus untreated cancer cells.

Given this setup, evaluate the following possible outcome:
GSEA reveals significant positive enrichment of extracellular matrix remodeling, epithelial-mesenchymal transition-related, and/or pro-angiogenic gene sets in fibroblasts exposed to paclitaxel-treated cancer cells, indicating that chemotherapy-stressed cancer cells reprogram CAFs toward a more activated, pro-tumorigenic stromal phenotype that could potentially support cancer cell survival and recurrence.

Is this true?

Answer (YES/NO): NO